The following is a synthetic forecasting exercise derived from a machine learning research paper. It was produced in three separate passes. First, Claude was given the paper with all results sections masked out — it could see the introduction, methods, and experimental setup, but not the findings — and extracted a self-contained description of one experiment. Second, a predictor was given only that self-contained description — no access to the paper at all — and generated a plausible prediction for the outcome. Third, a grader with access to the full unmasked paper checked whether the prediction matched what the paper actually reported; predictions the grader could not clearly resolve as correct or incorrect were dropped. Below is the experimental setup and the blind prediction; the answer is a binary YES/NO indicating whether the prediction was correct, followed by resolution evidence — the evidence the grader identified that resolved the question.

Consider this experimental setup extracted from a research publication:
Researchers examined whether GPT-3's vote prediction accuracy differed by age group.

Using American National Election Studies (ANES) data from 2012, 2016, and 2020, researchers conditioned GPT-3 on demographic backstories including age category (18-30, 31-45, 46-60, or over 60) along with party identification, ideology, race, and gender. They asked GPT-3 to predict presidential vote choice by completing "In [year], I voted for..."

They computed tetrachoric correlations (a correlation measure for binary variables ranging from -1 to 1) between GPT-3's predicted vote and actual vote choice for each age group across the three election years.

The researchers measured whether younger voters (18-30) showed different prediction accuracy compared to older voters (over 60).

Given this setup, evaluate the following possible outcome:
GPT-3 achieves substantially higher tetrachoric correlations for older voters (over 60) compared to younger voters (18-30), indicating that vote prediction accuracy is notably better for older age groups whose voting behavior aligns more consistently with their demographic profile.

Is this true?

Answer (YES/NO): NO